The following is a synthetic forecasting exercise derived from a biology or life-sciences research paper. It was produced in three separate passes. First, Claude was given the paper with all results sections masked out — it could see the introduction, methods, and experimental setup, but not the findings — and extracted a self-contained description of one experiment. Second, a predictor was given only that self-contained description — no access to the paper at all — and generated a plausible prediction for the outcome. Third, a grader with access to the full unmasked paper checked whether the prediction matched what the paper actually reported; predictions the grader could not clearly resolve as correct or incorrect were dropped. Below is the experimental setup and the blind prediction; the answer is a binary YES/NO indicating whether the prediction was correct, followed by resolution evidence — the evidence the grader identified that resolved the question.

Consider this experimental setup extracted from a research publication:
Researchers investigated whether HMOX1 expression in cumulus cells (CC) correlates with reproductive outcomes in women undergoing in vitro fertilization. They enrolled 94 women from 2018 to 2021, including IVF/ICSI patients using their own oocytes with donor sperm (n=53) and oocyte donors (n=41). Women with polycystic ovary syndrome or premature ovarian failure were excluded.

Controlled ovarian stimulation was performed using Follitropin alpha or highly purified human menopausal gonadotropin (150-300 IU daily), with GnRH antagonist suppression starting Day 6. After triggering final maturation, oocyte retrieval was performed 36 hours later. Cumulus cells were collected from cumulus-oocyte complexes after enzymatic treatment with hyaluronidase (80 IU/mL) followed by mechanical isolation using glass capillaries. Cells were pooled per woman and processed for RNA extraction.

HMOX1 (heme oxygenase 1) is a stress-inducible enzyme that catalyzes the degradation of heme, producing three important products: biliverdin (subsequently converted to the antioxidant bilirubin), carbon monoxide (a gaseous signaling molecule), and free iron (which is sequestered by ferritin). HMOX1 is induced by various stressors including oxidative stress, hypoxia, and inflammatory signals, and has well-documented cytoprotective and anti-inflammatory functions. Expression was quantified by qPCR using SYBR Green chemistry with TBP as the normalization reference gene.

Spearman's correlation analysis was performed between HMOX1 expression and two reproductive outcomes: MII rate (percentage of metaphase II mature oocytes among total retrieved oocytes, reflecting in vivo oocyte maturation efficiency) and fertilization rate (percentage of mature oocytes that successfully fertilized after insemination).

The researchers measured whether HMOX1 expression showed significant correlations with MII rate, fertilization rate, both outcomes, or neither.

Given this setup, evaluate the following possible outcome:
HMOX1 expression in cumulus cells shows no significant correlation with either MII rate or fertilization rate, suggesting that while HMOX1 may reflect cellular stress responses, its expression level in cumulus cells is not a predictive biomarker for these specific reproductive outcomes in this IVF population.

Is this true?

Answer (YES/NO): YES